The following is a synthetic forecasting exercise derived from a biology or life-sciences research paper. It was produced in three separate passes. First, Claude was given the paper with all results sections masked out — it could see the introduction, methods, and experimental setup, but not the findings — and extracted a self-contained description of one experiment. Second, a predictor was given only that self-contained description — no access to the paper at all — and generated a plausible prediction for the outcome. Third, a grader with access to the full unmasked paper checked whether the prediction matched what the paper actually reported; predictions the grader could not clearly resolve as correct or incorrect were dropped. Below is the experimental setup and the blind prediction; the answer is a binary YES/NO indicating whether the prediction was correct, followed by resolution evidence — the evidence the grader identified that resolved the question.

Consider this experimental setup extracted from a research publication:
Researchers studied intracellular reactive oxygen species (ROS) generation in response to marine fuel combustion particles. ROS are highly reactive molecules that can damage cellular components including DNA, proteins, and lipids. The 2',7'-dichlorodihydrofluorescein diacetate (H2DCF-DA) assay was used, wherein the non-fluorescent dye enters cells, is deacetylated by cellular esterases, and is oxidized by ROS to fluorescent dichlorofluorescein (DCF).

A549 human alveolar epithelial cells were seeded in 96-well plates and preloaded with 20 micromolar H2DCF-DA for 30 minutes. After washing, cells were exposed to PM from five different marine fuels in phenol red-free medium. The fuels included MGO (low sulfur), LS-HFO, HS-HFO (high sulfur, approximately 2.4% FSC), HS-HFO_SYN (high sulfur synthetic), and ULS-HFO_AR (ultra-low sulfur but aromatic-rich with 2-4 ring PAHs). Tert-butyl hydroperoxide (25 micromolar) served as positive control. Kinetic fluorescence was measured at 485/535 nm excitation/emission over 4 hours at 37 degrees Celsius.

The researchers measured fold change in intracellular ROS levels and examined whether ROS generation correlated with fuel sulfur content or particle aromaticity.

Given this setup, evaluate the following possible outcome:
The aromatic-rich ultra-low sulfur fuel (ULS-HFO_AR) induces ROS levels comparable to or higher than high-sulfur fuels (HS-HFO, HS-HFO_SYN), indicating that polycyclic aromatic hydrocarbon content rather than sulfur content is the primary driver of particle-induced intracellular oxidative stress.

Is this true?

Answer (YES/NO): NO